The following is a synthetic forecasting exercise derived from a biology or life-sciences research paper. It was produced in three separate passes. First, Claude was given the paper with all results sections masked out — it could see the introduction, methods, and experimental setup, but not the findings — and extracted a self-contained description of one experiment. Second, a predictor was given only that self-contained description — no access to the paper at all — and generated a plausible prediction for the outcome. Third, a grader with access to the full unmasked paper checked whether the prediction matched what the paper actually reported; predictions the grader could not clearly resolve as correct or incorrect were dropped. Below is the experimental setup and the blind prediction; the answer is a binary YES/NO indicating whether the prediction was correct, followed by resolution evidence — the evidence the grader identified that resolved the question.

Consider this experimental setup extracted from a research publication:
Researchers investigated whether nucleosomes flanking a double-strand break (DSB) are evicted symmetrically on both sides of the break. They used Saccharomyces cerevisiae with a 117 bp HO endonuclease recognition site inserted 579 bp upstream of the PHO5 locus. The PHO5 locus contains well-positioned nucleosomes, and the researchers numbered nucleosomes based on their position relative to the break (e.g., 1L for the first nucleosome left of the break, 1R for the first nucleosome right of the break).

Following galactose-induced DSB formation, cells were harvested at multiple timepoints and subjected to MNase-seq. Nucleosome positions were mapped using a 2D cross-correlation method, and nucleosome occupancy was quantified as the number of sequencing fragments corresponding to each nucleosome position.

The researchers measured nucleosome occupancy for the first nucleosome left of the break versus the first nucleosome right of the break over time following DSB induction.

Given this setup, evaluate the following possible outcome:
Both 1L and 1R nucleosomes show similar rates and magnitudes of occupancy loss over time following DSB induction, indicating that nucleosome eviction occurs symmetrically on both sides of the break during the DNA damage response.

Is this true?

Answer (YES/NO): NO